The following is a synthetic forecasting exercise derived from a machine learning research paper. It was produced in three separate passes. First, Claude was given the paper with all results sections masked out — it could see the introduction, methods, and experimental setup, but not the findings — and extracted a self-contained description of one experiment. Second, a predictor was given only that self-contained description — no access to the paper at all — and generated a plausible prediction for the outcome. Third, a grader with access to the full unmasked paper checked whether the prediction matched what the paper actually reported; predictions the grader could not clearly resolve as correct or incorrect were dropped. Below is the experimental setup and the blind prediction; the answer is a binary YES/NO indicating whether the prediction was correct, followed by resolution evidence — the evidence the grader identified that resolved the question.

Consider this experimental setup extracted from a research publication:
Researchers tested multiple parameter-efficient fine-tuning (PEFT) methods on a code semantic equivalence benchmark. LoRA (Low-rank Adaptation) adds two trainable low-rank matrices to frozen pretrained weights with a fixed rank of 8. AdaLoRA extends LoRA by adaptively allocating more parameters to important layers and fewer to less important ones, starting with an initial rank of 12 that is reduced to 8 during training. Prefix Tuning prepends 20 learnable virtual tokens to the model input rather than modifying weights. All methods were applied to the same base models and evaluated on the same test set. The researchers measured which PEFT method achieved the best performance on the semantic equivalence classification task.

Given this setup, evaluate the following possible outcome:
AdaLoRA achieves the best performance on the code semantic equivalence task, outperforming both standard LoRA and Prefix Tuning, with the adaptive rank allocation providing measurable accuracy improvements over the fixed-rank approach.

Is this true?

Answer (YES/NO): NO